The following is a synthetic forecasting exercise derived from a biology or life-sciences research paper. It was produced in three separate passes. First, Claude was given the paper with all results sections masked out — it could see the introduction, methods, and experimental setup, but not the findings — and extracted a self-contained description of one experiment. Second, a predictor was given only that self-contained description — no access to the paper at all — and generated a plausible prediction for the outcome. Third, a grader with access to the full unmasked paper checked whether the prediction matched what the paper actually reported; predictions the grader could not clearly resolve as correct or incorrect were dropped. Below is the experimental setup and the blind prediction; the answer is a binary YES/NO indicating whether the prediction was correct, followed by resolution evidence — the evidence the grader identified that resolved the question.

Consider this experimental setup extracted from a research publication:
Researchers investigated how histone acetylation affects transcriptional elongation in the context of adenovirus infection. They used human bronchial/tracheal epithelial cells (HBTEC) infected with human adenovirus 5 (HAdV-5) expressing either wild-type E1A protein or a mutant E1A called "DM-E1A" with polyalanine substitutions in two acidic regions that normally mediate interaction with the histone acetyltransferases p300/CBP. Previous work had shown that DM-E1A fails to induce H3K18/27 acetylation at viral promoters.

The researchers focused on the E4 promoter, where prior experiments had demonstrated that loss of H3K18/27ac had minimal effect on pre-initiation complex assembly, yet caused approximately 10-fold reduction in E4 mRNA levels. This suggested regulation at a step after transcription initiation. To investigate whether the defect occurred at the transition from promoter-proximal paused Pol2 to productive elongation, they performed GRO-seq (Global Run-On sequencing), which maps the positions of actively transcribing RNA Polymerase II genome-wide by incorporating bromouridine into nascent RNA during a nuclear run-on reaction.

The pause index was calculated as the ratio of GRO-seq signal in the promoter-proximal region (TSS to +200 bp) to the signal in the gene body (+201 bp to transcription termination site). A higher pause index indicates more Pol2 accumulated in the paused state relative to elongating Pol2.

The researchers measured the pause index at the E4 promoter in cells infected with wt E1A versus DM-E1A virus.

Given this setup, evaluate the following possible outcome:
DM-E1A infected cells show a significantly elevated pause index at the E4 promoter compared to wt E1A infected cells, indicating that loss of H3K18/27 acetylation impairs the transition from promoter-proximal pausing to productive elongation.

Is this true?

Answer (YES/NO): YES